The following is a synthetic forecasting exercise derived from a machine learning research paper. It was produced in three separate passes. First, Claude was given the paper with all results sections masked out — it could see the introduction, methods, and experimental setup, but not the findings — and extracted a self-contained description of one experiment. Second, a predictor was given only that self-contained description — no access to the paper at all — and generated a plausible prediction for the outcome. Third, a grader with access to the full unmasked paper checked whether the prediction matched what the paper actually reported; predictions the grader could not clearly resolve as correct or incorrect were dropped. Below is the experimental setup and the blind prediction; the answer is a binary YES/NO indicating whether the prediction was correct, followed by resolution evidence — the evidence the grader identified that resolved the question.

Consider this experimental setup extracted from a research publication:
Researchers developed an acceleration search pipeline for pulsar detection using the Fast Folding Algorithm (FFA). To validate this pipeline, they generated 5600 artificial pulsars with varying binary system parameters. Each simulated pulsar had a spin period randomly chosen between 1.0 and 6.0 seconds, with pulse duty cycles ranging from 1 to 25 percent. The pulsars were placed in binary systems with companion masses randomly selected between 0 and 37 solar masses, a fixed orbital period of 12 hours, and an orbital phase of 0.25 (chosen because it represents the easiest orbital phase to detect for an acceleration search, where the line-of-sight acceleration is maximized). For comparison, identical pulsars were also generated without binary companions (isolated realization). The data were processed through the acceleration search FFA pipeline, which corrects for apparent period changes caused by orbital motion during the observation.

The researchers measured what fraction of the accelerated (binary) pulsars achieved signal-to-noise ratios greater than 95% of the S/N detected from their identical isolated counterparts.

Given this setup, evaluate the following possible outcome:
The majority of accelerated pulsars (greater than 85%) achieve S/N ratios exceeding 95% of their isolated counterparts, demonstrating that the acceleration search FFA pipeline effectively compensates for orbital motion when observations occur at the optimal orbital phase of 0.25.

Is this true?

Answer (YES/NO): YES